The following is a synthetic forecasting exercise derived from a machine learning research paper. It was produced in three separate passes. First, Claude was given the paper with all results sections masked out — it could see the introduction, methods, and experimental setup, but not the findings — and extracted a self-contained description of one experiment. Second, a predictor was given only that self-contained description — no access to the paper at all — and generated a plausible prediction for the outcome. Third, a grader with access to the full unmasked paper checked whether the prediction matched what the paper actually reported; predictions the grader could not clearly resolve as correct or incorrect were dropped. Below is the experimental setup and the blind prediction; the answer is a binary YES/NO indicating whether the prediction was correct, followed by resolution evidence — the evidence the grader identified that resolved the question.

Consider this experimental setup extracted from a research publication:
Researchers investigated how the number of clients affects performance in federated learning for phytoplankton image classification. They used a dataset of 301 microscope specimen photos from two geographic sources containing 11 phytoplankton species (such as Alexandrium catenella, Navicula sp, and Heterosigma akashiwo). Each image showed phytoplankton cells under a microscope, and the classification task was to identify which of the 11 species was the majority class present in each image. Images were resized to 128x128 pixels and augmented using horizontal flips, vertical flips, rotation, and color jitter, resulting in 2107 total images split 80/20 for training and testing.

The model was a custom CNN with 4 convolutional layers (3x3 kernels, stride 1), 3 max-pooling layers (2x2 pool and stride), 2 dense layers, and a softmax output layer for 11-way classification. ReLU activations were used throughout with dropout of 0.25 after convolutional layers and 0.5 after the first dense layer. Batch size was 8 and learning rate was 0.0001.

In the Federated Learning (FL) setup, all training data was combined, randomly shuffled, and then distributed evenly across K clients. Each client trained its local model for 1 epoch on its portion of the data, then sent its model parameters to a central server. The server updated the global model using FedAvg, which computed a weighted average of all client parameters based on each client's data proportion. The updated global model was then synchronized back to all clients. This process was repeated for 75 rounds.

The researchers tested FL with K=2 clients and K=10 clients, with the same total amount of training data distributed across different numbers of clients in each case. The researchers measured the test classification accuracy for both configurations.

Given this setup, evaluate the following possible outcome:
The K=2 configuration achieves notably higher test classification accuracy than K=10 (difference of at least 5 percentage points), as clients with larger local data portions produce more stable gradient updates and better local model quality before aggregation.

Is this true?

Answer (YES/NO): YES